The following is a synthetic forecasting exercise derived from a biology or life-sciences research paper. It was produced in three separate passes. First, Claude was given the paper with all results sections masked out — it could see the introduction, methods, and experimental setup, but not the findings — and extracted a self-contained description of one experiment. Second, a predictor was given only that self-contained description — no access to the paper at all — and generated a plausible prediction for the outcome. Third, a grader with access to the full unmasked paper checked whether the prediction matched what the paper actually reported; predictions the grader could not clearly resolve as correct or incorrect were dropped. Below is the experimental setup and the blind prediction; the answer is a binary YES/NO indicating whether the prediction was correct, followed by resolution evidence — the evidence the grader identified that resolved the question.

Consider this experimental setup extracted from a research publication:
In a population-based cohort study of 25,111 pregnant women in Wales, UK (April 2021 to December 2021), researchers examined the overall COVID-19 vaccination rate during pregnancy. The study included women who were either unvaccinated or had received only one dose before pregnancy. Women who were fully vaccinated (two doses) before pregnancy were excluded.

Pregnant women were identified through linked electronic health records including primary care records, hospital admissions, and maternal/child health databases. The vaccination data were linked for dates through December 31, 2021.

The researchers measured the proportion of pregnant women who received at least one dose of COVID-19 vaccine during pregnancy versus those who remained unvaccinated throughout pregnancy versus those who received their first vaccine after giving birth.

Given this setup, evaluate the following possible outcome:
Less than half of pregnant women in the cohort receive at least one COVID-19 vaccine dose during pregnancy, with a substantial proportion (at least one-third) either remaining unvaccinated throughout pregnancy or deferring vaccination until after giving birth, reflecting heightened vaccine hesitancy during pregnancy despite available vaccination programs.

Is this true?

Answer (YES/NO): YES